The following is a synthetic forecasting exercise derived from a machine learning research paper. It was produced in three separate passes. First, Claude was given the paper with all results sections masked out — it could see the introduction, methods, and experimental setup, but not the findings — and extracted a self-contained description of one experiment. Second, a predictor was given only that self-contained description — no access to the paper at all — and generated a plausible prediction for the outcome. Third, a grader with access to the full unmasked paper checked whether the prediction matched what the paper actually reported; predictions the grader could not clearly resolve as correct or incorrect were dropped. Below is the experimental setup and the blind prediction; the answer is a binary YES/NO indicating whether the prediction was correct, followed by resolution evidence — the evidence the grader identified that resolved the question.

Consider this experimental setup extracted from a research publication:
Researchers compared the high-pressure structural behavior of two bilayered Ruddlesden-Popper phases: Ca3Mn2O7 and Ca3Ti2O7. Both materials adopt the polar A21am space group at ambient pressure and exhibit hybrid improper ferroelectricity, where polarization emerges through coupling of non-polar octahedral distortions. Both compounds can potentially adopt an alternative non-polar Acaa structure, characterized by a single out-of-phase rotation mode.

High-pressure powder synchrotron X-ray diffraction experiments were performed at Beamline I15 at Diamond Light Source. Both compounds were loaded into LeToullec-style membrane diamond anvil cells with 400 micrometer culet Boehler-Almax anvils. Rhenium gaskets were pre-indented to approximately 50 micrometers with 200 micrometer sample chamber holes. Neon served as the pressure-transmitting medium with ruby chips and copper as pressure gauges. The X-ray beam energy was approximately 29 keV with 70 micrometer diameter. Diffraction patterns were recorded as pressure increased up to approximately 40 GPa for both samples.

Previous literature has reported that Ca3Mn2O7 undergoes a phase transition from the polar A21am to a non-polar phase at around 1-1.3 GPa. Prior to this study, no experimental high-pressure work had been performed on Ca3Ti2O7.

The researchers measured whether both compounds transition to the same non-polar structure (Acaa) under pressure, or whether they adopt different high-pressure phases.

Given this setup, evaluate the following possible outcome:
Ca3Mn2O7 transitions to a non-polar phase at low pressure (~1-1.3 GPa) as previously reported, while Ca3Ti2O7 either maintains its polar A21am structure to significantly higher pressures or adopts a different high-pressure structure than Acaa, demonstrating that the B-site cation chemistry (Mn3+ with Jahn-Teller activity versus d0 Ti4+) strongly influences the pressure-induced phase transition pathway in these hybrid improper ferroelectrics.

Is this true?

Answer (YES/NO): YES